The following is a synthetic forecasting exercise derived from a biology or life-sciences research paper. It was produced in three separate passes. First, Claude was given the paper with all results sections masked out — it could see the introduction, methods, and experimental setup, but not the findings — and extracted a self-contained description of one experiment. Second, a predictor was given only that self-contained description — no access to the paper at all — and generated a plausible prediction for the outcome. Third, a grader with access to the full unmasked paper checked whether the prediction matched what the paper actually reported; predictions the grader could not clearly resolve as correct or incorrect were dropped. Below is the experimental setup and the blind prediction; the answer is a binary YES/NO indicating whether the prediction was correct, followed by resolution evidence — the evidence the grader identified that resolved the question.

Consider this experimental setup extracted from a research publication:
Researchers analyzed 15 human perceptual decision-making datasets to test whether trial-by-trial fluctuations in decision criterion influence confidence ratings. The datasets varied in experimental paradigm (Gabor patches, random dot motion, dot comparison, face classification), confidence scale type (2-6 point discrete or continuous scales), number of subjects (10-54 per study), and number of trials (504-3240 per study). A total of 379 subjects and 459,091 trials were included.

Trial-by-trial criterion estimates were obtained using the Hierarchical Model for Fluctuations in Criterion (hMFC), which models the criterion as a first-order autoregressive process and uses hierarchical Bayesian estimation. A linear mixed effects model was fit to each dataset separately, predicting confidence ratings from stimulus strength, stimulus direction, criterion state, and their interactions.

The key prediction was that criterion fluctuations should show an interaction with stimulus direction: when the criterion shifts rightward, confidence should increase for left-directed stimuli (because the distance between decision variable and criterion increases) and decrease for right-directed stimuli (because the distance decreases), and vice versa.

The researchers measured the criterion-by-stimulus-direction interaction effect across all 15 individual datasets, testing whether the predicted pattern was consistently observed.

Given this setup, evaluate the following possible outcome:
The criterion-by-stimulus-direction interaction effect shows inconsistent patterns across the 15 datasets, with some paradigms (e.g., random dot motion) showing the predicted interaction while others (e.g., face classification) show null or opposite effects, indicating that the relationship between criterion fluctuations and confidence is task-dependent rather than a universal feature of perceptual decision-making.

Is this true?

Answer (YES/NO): NO